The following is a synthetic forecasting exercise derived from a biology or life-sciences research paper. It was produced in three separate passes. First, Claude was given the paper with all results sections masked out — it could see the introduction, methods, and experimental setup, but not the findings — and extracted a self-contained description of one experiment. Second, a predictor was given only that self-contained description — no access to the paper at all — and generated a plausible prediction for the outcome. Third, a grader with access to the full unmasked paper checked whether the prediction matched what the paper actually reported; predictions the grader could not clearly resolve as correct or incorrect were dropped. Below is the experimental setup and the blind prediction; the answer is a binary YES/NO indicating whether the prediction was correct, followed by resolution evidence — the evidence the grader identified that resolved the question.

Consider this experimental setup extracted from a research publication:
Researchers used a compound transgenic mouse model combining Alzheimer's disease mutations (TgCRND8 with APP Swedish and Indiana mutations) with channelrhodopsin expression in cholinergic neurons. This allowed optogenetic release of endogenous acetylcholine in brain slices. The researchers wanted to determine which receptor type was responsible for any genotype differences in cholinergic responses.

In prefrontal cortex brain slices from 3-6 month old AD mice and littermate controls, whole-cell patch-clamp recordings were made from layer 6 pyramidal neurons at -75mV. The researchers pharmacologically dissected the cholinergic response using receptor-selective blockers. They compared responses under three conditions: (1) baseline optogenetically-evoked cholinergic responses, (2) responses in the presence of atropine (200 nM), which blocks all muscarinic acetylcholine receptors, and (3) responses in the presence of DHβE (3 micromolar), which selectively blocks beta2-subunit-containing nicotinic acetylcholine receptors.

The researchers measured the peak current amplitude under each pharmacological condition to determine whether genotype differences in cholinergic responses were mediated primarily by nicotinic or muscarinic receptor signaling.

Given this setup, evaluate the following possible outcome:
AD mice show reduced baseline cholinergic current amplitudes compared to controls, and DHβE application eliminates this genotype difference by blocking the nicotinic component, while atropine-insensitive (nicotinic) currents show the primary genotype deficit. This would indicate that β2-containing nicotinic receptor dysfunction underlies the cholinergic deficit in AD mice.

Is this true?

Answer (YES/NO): NO